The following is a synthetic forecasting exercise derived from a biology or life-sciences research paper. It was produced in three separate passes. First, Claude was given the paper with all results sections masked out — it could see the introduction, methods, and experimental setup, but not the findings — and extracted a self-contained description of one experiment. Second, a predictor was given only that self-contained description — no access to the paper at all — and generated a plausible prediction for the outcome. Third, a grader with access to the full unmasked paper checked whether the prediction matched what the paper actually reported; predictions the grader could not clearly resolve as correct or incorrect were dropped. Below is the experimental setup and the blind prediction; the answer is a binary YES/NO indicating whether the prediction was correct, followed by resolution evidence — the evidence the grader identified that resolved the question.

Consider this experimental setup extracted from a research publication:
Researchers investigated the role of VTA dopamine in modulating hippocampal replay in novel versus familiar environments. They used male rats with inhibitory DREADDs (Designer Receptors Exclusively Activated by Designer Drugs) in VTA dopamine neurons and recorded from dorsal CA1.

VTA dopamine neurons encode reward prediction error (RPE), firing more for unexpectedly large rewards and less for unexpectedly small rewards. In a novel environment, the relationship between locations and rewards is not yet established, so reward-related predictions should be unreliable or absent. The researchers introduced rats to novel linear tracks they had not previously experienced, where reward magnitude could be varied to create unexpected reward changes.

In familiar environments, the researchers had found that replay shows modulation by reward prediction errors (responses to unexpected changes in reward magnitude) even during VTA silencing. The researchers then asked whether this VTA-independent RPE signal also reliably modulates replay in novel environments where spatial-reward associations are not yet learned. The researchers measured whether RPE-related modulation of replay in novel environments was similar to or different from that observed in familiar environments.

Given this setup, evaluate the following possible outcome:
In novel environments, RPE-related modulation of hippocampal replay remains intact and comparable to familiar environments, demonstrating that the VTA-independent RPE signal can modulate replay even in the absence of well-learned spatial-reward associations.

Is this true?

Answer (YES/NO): NO